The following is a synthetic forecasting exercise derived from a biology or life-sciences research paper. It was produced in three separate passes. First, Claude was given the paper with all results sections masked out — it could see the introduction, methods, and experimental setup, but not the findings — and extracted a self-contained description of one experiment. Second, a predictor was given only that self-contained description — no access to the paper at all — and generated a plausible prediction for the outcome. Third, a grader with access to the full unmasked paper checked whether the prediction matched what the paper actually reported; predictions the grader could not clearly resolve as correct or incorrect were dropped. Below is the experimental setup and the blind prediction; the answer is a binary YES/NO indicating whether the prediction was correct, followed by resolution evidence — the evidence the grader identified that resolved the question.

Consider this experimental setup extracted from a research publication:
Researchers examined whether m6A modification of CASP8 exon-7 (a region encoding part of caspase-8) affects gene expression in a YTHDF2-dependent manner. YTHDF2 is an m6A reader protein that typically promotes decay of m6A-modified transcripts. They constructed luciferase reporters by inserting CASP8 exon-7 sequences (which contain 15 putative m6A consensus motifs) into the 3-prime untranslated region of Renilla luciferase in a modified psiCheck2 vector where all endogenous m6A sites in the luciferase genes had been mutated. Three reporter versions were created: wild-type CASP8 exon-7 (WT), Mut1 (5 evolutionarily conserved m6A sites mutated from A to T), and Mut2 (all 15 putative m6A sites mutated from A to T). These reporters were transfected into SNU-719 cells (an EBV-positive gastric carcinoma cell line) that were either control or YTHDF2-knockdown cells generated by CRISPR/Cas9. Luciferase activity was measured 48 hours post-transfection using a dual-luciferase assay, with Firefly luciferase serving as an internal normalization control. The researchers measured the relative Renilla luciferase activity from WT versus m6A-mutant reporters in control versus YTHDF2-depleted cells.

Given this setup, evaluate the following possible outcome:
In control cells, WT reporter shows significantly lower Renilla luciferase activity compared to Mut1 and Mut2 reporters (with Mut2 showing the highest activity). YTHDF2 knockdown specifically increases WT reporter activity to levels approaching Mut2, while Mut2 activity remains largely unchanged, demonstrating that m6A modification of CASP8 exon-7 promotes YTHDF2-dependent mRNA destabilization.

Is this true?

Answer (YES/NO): NO